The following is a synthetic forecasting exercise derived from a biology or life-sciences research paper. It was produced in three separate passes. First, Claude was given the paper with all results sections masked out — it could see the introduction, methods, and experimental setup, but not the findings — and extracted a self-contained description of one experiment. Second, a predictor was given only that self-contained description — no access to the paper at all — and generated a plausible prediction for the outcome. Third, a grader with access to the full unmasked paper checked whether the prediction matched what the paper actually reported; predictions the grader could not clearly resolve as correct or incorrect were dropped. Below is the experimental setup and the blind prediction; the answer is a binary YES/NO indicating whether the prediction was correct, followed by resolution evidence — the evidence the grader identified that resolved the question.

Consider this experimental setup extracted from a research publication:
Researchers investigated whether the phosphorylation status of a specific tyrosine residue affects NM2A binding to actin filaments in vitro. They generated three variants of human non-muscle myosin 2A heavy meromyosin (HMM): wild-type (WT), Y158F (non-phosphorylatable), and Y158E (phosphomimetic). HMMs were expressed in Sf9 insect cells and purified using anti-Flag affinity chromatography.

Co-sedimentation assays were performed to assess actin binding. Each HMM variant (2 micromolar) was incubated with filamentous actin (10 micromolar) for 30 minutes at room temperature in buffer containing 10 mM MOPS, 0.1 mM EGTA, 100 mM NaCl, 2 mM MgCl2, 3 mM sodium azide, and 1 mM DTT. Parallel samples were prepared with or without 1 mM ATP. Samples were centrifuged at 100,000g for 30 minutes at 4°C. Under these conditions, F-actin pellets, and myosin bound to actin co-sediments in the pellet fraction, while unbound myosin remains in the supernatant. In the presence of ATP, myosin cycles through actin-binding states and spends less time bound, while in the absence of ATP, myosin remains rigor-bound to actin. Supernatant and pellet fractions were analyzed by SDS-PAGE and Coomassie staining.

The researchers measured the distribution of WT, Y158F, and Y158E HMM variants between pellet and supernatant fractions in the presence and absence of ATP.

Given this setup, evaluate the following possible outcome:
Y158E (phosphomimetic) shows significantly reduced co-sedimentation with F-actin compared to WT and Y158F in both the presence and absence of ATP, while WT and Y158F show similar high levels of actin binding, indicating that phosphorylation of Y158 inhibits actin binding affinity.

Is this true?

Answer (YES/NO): NO